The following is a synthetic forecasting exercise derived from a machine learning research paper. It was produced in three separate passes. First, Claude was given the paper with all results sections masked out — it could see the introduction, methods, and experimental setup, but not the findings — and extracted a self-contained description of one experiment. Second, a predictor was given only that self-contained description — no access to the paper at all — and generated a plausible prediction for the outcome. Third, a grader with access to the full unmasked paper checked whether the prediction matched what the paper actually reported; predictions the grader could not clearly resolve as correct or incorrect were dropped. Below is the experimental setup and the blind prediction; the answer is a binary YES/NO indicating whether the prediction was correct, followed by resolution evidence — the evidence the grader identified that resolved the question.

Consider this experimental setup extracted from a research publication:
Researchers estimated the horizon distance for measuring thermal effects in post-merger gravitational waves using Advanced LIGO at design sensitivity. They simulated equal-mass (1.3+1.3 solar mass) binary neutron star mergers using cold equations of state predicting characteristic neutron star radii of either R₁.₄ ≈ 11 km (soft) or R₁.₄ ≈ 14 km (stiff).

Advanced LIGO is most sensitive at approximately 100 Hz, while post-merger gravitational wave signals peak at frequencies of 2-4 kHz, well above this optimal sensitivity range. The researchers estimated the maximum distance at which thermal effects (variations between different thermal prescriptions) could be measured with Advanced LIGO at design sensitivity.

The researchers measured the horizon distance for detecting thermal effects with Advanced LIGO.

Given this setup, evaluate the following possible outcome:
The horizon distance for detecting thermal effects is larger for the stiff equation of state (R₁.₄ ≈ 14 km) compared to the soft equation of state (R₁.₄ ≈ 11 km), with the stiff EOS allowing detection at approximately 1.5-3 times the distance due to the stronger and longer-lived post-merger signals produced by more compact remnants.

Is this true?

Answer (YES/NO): NO